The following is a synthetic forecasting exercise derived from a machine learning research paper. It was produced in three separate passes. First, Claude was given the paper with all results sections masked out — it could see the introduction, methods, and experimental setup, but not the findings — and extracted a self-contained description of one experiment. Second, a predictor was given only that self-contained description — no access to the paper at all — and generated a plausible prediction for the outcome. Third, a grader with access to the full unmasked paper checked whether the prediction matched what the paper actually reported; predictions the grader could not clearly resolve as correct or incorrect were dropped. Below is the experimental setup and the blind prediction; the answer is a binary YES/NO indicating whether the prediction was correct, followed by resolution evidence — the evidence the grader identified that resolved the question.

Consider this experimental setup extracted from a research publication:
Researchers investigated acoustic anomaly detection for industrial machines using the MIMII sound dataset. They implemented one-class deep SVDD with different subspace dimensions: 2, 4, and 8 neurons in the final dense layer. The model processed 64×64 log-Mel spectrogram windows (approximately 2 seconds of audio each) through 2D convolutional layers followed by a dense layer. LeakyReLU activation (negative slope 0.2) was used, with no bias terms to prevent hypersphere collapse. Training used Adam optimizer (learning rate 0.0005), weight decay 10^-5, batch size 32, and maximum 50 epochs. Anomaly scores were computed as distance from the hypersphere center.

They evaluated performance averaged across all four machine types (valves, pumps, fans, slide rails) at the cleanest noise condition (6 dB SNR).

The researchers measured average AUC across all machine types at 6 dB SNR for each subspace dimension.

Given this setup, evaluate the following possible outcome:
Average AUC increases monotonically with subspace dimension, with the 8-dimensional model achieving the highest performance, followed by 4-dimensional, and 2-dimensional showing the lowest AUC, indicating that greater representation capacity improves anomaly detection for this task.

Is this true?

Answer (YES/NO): NO